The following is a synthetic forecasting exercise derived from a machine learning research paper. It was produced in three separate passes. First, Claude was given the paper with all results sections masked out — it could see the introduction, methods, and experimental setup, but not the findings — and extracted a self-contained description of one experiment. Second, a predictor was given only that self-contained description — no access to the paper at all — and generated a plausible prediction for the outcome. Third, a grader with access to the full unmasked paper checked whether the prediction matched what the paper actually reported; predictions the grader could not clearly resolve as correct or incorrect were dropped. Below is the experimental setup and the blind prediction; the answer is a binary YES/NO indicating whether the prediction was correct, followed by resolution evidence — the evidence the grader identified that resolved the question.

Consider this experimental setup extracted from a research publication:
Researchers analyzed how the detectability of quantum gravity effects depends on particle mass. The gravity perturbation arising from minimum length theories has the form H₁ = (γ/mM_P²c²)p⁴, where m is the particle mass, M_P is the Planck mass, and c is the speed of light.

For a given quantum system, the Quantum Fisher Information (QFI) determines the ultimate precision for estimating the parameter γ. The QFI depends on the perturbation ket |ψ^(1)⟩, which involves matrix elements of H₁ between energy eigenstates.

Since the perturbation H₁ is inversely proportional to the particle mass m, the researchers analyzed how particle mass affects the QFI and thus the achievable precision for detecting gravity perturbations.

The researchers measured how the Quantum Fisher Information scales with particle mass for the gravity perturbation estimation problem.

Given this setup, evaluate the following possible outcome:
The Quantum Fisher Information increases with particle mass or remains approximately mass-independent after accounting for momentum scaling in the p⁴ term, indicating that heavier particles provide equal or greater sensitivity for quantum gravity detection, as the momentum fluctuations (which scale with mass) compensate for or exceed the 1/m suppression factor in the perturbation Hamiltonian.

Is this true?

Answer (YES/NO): NO